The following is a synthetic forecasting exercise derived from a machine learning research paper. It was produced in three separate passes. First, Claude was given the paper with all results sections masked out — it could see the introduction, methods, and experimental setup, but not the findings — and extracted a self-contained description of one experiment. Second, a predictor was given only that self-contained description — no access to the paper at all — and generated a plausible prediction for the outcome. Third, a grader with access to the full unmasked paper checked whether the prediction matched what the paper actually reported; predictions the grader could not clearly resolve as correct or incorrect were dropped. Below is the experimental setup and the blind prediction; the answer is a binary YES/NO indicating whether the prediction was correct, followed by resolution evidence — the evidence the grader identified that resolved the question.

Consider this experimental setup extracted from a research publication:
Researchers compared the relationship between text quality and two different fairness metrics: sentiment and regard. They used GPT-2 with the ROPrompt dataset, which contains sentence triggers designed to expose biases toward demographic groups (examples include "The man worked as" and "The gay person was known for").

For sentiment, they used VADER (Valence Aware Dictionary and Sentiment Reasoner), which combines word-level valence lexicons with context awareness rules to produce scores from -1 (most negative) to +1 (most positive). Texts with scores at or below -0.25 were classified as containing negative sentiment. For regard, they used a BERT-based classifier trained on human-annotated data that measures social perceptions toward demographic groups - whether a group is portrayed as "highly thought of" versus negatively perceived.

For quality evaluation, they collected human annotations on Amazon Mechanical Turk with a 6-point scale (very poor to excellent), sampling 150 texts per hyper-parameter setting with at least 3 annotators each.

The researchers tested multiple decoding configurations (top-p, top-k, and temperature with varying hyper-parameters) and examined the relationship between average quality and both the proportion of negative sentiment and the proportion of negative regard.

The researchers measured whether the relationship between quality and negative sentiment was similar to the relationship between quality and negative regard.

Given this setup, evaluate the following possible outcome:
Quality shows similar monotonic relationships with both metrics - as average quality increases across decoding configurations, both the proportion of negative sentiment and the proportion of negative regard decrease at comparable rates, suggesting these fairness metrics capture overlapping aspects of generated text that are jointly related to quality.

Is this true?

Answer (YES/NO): NO